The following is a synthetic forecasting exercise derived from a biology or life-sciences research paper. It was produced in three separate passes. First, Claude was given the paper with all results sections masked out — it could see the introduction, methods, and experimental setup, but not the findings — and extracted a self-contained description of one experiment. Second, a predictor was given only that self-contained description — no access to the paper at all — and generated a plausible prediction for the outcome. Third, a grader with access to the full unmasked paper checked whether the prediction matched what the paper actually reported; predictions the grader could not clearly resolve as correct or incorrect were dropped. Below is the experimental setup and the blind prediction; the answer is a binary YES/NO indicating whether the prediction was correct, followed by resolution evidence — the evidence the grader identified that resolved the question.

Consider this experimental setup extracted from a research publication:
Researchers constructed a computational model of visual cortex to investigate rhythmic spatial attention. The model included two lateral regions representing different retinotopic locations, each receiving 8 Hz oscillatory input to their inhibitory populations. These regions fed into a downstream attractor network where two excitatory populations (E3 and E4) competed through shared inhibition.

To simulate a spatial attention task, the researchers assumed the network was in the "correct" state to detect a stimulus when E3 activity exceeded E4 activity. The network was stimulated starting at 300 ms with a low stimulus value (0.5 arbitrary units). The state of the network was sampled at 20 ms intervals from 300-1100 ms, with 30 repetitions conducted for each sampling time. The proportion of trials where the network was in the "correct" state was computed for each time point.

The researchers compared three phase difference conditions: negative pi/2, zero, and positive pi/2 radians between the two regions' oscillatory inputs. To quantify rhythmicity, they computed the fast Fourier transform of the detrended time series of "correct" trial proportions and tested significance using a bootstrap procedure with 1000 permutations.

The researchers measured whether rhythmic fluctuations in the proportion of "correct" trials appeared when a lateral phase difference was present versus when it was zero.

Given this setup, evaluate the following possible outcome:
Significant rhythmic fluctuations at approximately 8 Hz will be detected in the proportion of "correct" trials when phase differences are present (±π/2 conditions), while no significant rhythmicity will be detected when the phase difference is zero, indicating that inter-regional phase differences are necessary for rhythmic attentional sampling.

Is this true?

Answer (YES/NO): YES